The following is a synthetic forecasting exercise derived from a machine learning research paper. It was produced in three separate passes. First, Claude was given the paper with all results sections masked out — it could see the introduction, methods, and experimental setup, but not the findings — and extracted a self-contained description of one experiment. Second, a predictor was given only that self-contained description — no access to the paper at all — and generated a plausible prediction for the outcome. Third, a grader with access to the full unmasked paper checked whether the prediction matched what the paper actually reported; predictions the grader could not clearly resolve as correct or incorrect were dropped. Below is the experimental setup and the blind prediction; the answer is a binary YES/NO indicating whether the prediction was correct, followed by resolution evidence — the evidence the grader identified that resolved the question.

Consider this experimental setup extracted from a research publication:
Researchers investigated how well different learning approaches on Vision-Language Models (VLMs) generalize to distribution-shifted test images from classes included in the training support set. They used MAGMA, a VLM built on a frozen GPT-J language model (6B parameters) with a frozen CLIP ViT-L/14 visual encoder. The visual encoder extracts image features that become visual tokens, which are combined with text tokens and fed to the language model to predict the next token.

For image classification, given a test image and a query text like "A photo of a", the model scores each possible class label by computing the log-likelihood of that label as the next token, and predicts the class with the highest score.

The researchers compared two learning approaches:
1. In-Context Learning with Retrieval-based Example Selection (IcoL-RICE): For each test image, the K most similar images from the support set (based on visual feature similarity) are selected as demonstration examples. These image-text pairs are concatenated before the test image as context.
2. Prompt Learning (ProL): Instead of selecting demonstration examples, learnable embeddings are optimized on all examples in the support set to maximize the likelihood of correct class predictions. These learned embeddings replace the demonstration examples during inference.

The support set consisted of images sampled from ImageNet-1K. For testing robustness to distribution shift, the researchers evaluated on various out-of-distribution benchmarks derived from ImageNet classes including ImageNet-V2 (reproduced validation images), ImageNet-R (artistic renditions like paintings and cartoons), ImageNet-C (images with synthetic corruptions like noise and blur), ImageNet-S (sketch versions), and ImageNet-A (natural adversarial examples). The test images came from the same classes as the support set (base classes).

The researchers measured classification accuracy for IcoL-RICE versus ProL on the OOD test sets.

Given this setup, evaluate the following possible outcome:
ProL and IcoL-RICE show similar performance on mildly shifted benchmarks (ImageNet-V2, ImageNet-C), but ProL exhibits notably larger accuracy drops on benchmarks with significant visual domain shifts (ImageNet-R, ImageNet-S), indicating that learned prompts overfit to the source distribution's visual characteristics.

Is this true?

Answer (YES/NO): NO